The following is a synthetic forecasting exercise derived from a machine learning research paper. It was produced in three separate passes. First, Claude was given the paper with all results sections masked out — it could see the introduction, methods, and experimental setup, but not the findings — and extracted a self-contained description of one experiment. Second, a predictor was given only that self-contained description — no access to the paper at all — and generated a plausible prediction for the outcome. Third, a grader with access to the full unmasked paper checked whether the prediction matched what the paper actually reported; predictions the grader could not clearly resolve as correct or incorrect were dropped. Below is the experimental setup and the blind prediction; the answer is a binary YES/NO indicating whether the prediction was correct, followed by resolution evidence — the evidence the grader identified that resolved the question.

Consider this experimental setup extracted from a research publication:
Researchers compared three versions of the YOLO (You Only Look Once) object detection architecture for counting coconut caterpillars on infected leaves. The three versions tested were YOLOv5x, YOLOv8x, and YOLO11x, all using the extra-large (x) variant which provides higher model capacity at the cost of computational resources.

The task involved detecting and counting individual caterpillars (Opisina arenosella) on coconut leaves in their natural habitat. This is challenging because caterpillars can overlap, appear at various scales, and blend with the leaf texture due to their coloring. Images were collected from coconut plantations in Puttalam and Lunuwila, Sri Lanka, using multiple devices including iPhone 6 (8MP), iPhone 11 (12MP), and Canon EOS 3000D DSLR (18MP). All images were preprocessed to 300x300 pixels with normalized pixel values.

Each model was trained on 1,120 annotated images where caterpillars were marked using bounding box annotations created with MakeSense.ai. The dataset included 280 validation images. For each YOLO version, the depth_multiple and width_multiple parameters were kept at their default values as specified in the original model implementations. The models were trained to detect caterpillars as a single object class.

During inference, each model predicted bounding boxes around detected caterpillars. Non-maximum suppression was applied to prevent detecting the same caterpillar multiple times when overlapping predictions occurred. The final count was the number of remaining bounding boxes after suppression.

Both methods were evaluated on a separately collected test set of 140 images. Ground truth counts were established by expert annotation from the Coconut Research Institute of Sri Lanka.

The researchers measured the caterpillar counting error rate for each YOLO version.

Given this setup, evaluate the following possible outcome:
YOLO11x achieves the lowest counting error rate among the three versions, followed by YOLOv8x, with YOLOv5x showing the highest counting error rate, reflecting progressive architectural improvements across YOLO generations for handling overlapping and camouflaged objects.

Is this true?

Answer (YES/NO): NO